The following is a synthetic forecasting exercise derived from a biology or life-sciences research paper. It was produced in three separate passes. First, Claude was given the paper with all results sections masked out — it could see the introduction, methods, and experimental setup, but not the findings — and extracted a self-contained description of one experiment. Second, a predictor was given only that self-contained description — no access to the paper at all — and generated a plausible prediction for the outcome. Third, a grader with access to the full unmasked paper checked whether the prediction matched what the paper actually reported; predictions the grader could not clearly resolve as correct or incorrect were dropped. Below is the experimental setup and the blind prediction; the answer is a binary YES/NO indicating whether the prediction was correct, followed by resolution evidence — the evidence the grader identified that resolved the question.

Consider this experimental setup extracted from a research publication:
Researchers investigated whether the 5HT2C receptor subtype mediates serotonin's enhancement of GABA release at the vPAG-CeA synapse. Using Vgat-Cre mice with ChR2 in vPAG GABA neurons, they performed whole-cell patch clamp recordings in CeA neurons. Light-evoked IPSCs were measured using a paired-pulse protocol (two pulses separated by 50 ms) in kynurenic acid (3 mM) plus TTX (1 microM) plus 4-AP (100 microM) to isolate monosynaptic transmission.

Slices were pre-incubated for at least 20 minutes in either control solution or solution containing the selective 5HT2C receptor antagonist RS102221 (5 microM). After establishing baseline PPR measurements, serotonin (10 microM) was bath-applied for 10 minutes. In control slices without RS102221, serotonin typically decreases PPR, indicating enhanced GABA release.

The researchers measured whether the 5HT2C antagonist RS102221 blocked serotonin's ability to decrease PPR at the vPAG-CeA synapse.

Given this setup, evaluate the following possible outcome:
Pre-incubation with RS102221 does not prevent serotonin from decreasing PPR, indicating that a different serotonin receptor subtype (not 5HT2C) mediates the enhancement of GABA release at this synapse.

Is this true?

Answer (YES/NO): NO